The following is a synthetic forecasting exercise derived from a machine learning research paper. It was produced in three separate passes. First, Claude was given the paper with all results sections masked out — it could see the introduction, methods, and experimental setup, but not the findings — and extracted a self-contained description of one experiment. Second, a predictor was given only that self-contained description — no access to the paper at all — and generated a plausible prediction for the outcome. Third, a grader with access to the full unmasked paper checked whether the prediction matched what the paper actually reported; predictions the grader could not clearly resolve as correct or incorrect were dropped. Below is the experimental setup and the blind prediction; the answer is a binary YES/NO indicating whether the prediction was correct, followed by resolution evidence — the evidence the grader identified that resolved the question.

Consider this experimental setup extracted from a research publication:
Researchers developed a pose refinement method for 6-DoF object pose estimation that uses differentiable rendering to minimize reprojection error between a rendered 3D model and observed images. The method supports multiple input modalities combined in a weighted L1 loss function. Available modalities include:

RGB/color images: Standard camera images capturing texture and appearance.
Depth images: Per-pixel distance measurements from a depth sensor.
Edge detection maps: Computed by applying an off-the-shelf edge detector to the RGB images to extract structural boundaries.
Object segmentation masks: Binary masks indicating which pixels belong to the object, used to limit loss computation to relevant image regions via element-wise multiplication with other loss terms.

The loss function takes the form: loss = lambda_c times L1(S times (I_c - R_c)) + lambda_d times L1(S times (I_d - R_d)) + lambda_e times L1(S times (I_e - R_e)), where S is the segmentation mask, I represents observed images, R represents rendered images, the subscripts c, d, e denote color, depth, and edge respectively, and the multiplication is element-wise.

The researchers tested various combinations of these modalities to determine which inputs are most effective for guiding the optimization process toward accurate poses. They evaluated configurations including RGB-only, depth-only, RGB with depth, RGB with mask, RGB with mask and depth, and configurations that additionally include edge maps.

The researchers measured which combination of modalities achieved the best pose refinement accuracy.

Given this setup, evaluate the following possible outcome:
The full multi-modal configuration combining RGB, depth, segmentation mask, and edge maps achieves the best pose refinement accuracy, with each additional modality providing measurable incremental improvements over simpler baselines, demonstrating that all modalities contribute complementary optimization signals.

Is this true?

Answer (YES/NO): NO